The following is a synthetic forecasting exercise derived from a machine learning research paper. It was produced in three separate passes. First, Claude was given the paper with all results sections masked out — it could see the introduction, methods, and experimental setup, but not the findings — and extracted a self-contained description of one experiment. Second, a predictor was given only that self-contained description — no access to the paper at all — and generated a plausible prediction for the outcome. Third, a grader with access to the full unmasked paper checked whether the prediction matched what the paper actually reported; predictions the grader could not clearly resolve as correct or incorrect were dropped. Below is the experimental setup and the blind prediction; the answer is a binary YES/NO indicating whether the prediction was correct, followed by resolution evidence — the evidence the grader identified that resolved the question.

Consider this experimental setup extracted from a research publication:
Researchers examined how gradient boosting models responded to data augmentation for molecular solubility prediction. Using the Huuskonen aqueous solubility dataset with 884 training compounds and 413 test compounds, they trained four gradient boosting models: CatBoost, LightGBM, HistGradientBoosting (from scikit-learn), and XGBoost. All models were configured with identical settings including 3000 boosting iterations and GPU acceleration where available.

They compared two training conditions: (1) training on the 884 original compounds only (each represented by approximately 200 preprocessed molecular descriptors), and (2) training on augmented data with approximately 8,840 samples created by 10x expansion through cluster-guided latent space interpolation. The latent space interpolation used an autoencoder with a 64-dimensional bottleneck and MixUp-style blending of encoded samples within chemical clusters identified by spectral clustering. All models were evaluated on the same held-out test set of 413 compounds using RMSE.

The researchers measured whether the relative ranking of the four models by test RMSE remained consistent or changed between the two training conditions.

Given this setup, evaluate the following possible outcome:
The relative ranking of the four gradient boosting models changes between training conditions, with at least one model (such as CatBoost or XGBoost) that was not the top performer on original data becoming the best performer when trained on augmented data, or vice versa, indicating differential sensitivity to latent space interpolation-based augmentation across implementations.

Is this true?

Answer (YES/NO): YES